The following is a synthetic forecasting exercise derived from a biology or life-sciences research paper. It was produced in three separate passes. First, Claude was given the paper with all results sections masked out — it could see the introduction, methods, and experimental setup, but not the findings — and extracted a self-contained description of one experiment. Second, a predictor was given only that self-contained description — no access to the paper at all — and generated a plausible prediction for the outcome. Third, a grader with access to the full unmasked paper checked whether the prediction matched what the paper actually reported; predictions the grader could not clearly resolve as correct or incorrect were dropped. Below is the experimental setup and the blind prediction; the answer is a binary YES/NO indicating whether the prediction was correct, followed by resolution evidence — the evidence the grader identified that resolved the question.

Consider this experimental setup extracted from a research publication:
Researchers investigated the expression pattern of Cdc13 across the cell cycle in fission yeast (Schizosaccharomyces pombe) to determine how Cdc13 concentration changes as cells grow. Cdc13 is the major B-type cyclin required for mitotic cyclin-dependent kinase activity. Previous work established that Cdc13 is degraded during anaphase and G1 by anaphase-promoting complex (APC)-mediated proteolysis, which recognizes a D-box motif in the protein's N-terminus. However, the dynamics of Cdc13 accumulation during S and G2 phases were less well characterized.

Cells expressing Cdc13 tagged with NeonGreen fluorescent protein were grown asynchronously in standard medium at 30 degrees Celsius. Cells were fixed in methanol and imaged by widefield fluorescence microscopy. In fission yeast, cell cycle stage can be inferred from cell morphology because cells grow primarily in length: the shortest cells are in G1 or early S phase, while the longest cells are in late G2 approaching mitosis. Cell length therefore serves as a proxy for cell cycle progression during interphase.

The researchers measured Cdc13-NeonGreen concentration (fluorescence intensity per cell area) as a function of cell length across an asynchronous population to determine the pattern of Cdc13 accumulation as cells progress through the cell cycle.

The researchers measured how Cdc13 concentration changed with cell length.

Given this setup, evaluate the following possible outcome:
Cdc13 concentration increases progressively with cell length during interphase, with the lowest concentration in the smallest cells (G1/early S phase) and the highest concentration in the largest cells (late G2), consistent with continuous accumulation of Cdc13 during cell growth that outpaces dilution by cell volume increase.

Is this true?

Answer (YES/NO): YES